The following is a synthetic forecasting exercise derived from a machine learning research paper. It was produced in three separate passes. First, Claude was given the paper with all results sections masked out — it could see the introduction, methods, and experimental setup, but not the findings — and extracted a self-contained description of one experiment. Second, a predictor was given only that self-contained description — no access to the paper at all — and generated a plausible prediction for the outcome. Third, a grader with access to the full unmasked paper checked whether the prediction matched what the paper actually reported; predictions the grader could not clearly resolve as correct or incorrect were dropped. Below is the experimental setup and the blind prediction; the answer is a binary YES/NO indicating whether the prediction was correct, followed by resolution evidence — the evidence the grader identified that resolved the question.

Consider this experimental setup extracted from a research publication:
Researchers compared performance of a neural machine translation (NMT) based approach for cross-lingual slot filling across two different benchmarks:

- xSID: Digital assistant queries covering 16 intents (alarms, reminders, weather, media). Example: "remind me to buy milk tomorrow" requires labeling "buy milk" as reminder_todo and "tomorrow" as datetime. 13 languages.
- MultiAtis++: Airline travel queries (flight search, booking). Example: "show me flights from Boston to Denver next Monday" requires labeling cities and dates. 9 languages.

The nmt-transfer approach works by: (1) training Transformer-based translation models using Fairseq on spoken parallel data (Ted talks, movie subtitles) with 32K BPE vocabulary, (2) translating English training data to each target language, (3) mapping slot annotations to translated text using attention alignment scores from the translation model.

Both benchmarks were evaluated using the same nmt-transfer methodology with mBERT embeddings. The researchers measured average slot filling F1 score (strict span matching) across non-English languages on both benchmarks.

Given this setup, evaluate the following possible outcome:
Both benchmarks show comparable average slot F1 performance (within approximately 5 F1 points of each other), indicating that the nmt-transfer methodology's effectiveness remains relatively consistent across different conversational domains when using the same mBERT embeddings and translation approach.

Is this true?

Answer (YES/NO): YES